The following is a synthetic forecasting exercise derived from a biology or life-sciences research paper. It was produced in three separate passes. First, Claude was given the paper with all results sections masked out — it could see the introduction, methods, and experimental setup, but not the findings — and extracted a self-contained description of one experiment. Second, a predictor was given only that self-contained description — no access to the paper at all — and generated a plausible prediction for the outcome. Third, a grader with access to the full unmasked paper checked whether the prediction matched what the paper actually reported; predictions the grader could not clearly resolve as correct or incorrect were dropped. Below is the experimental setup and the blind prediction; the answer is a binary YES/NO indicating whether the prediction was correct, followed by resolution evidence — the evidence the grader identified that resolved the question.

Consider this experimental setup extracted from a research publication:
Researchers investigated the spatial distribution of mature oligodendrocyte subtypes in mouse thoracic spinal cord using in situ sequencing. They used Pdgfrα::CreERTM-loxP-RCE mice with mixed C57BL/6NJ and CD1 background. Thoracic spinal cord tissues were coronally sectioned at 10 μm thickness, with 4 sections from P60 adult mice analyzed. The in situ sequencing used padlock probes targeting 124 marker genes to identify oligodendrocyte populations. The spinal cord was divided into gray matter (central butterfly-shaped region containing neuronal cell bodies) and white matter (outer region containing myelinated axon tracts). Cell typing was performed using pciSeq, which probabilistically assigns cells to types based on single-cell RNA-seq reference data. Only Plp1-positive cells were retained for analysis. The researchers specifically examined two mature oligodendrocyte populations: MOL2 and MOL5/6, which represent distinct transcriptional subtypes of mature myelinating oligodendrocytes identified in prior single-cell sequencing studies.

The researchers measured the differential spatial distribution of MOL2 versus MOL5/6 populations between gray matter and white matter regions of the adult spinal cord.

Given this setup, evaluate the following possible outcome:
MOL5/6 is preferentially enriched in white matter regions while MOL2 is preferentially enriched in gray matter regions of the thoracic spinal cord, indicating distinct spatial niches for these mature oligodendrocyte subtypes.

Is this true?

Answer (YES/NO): NO